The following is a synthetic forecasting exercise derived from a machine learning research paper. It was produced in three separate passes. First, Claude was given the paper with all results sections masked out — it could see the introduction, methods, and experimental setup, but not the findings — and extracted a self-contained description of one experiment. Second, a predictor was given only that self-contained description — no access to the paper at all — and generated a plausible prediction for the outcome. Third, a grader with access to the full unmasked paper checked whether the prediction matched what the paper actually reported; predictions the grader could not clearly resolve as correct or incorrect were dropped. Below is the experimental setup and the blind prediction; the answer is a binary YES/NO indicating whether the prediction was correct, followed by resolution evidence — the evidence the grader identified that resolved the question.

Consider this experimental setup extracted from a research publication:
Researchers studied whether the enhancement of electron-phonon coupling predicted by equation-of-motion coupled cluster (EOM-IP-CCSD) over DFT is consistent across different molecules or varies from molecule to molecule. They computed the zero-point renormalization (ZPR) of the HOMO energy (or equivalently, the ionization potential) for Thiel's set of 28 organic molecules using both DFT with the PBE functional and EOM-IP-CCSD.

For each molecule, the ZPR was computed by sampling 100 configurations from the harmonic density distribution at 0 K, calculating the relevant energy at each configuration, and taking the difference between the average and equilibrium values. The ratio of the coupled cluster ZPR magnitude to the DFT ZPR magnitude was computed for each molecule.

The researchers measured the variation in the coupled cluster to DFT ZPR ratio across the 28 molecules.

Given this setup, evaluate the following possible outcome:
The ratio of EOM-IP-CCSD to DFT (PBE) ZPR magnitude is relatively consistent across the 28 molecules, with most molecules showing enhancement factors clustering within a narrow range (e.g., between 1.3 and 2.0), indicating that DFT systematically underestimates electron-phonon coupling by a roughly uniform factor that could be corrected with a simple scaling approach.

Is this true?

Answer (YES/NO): NO